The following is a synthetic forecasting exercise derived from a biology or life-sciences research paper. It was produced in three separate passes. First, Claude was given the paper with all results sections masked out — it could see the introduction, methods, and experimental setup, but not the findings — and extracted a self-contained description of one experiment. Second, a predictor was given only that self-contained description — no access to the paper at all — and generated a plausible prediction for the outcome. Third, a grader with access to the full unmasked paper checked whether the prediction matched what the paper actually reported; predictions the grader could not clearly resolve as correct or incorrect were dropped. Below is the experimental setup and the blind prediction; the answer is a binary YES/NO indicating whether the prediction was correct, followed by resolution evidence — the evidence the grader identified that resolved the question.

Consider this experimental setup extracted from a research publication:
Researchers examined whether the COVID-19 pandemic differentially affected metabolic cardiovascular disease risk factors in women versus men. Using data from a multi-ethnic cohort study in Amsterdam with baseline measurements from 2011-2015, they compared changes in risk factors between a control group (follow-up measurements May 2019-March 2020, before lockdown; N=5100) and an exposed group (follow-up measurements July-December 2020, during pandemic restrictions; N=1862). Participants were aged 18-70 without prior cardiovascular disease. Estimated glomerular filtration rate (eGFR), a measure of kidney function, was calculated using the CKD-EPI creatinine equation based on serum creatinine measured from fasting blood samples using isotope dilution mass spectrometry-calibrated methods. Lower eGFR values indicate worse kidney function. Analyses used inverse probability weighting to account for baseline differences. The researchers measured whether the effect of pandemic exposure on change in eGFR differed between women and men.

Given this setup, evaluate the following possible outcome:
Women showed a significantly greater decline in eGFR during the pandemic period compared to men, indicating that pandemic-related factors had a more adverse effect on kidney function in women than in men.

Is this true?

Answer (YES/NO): NO